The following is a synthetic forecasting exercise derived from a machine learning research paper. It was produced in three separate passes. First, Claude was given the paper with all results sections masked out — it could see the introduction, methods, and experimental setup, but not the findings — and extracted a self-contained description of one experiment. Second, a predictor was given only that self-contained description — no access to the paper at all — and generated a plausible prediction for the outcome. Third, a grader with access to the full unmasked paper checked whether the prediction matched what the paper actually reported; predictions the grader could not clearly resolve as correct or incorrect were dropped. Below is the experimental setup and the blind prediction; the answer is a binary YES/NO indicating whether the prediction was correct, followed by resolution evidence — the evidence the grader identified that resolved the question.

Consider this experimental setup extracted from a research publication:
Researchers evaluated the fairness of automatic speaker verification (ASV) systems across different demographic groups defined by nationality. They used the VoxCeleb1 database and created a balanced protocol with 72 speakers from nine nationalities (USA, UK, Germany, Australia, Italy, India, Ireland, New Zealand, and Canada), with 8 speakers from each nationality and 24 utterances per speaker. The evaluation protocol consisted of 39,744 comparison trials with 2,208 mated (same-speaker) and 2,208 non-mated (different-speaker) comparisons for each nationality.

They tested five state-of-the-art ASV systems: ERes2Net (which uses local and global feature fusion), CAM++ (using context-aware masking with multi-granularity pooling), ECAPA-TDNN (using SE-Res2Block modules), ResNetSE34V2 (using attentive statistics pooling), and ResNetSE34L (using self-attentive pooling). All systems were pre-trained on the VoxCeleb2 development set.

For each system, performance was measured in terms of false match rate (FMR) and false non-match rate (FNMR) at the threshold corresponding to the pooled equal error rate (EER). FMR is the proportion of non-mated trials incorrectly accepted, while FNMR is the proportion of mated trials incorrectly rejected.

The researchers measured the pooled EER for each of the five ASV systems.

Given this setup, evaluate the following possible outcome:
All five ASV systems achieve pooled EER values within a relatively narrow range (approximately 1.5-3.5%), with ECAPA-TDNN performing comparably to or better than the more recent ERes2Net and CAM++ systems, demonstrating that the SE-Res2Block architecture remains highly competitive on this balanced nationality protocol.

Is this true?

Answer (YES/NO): NO